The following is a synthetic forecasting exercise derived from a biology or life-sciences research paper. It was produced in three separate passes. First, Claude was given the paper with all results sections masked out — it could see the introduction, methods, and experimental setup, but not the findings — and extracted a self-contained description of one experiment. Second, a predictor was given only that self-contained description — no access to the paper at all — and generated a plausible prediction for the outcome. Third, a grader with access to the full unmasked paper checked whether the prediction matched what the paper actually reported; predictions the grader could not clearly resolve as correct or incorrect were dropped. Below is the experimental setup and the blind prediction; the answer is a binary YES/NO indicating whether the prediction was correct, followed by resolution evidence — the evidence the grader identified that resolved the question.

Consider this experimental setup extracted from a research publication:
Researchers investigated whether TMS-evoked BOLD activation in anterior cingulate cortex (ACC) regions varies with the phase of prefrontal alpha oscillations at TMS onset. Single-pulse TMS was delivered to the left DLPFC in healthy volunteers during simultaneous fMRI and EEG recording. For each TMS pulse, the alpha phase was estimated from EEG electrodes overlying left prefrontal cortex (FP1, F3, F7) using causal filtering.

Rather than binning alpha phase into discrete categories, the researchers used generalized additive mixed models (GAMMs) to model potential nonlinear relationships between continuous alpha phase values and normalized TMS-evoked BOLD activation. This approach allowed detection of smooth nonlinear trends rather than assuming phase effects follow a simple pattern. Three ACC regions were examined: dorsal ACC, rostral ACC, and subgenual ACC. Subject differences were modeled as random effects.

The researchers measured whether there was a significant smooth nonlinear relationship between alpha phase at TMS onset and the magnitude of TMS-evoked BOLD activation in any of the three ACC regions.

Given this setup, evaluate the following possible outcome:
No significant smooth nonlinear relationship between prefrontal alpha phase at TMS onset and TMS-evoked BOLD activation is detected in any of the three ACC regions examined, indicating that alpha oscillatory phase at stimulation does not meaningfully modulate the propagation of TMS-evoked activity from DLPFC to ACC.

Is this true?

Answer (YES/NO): NO